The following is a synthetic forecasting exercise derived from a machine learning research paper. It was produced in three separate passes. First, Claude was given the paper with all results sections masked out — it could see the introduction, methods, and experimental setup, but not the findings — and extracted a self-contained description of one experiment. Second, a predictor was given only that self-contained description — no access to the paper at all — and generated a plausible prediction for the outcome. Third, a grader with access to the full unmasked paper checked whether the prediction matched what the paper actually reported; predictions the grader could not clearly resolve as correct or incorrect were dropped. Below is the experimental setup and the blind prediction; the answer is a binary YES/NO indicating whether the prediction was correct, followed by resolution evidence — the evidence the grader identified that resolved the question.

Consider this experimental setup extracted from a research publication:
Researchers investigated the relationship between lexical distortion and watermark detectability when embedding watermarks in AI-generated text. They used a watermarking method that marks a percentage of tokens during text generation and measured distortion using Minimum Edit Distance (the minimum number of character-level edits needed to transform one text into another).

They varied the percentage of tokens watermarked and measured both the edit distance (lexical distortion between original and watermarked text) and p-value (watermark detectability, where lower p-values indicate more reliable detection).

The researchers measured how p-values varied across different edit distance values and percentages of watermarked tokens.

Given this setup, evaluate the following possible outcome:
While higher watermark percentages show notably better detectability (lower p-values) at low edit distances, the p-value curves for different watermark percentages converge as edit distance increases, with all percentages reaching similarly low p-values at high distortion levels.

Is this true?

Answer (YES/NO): NO